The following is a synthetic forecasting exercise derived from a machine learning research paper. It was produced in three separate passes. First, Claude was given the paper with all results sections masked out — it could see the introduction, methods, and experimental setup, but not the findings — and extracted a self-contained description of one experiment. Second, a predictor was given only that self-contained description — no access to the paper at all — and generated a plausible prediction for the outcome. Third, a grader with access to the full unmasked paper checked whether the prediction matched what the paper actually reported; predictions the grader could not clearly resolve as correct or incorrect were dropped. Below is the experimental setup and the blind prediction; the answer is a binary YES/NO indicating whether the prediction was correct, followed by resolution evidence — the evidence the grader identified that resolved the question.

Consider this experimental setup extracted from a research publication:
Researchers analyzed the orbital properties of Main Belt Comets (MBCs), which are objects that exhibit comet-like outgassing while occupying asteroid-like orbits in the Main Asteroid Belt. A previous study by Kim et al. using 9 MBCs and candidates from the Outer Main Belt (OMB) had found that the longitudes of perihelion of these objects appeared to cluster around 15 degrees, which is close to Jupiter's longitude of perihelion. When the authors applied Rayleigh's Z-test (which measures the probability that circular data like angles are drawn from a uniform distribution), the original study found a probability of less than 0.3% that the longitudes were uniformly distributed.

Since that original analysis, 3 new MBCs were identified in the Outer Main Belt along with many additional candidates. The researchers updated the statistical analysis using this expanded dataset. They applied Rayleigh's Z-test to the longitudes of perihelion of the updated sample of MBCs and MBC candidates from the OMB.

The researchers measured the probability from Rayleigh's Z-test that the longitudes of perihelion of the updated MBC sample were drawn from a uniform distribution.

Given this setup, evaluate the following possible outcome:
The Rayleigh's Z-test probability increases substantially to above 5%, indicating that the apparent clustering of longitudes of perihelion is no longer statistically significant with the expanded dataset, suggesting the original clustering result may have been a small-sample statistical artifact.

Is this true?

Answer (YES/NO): NO